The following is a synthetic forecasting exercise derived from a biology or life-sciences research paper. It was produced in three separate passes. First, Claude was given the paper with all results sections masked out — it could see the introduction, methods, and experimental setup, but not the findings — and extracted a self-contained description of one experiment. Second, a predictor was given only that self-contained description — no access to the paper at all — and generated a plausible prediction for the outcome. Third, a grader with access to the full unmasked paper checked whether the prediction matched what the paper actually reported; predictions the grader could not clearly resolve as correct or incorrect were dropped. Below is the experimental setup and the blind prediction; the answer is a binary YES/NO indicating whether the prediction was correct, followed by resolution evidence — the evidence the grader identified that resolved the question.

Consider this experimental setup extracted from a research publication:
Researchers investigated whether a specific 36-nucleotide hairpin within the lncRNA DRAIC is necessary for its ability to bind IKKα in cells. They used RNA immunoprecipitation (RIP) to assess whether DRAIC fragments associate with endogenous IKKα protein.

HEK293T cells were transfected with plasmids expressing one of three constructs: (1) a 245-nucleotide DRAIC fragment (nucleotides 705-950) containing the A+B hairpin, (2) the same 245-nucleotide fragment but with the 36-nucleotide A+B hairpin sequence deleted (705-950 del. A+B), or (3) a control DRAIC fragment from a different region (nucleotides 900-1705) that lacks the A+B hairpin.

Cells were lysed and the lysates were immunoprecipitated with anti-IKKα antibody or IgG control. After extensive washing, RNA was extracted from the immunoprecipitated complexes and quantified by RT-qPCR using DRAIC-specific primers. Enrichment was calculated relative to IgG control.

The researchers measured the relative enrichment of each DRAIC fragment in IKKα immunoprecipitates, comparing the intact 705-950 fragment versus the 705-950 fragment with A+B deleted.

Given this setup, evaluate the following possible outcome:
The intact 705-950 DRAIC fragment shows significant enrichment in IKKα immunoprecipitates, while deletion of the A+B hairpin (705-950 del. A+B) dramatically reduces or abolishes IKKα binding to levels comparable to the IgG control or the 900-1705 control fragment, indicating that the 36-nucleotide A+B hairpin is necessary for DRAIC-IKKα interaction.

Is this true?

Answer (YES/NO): YES